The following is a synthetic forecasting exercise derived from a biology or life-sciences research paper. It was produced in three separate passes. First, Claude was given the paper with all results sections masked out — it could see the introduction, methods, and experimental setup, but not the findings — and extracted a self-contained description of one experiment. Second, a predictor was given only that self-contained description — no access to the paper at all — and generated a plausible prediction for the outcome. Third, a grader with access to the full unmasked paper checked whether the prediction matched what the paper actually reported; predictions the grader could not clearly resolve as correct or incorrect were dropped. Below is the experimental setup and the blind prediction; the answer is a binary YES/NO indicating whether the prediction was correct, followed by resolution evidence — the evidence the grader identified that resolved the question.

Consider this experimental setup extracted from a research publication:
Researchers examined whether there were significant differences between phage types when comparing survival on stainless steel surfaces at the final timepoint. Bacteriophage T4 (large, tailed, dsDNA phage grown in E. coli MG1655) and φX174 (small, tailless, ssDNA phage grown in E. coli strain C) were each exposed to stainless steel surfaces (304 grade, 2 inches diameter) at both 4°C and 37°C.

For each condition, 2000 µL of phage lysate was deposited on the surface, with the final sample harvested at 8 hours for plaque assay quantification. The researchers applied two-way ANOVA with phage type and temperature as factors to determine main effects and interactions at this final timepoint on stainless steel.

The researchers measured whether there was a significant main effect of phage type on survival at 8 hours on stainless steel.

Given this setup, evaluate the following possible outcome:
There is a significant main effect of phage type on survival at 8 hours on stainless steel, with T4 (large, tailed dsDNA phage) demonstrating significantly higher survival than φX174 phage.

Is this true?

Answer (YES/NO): NO